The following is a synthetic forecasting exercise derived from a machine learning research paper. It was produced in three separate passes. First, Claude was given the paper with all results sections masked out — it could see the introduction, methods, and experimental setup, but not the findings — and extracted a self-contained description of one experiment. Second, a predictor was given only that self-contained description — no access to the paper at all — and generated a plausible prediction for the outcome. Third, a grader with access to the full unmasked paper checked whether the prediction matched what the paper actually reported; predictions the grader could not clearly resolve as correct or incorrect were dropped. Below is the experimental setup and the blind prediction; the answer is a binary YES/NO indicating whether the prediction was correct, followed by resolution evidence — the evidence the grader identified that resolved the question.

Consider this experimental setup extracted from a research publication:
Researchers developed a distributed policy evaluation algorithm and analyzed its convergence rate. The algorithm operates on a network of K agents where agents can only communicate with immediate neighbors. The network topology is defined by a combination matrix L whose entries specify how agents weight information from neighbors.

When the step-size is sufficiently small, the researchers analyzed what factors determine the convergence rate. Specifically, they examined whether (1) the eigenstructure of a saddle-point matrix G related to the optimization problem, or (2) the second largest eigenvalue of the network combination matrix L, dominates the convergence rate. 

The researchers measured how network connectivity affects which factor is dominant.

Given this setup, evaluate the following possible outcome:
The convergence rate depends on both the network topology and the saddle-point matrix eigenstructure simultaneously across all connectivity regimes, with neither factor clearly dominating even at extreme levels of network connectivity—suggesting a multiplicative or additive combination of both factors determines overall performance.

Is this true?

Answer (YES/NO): NO